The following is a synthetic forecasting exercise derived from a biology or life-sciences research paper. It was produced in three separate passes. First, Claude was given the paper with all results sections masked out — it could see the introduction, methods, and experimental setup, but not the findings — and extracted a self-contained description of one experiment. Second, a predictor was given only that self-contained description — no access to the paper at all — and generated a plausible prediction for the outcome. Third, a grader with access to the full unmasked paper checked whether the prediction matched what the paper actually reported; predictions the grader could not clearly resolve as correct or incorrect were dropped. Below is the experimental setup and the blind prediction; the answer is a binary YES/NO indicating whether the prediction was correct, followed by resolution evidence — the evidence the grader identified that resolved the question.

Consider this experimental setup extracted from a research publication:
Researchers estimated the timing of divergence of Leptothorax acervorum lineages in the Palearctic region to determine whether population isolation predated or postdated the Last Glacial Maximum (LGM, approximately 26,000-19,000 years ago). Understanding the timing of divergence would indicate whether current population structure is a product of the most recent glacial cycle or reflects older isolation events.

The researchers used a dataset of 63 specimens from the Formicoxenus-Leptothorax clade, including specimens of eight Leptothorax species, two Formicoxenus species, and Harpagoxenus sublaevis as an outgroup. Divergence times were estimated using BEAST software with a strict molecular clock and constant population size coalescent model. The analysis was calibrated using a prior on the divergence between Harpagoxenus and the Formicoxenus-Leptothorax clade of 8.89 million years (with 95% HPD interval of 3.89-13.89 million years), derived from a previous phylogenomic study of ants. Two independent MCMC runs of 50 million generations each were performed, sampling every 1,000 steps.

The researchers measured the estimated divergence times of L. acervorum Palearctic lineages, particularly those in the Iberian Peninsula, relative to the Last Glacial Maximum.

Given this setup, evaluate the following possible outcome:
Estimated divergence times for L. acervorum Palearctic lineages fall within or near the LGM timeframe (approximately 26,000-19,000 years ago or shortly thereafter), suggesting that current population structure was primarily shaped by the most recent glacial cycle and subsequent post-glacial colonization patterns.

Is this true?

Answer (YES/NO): NO